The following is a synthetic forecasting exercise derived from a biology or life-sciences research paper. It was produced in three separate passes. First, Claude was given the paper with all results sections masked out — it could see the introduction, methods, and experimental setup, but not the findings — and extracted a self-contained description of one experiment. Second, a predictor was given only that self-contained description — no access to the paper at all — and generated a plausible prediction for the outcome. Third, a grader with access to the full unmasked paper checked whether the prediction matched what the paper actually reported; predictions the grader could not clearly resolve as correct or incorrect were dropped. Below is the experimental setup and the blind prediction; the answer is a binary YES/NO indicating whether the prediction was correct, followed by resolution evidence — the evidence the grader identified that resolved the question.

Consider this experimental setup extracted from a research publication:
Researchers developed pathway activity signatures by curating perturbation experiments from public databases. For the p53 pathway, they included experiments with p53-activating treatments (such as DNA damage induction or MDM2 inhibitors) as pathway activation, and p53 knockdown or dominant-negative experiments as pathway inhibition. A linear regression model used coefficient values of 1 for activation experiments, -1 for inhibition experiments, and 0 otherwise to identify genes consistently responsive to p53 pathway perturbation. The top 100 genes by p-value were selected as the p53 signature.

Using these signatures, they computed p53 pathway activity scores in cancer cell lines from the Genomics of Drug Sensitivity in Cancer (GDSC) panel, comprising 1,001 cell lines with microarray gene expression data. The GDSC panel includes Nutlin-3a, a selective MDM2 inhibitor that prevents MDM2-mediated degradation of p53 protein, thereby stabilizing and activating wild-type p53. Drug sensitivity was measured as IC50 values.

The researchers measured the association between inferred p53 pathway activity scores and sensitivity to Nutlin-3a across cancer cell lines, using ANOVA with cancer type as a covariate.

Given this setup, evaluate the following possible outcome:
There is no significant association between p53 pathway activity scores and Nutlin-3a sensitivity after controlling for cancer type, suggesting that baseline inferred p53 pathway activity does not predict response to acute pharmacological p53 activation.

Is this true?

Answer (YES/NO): NO